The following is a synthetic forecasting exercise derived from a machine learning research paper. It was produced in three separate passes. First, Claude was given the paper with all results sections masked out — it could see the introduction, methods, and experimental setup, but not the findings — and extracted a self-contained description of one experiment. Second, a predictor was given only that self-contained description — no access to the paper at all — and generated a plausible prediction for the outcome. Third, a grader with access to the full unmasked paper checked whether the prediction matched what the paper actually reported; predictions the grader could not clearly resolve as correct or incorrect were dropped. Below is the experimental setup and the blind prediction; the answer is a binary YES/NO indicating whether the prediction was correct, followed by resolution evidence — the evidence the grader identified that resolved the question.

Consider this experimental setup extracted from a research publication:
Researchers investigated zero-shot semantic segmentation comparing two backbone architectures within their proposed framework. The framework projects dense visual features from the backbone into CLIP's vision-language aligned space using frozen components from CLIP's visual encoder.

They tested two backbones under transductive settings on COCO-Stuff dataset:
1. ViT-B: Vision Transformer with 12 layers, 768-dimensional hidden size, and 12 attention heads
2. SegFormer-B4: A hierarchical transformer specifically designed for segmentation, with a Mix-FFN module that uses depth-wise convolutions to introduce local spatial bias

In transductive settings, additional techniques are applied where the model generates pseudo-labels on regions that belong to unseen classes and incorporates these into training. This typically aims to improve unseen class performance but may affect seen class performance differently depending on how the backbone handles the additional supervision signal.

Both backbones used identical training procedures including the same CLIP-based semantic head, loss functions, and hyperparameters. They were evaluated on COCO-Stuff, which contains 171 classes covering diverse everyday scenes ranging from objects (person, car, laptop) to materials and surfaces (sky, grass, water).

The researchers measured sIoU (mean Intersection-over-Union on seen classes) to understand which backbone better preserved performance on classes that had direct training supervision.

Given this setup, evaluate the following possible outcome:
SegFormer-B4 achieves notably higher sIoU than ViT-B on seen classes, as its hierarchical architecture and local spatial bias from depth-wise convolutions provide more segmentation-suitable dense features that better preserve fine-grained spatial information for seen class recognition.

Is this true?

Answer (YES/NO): NO